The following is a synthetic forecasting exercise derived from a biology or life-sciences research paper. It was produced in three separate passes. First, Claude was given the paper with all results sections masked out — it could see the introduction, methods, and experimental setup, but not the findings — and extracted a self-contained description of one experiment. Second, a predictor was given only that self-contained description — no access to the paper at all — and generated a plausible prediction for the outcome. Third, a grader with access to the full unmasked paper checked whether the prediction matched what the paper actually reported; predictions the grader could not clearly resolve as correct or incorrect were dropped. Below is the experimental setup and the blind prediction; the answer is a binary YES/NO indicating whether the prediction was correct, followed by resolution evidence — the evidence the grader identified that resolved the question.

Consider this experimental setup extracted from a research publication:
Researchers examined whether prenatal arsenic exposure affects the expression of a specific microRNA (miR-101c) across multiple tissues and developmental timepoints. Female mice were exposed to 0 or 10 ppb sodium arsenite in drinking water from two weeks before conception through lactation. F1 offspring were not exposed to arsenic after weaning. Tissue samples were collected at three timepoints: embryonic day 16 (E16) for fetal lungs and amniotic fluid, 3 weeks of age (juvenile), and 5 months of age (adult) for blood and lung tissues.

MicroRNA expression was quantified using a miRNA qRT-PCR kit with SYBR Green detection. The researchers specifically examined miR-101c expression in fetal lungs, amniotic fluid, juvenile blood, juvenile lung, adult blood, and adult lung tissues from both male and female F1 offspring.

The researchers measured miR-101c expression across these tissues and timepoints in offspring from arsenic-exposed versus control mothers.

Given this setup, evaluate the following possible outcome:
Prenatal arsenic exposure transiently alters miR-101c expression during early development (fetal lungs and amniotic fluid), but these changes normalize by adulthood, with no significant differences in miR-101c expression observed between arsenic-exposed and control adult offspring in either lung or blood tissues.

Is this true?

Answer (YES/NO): NO